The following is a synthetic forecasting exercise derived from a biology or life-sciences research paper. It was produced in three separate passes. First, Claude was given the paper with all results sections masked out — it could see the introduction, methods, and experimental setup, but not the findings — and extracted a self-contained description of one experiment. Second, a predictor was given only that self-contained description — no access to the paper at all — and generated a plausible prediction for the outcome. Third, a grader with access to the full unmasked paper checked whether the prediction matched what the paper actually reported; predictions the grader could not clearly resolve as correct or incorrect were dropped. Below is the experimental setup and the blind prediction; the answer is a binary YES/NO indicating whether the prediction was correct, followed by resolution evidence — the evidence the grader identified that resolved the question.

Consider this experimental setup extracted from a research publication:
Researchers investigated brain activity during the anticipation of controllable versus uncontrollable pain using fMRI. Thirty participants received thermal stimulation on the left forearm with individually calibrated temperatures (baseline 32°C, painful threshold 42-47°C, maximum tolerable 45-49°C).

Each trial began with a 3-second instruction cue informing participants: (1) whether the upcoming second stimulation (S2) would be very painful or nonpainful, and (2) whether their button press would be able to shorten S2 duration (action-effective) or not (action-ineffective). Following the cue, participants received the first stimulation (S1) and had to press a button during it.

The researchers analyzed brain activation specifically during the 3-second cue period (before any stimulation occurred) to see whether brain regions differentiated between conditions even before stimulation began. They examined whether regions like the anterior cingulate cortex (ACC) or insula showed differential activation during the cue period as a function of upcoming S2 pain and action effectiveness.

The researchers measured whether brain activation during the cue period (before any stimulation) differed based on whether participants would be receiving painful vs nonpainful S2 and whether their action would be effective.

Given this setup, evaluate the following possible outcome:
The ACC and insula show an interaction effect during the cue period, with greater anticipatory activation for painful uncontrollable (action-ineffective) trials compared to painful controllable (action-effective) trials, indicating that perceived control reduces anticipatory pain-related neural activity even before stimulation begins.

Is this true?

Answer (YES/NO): NO